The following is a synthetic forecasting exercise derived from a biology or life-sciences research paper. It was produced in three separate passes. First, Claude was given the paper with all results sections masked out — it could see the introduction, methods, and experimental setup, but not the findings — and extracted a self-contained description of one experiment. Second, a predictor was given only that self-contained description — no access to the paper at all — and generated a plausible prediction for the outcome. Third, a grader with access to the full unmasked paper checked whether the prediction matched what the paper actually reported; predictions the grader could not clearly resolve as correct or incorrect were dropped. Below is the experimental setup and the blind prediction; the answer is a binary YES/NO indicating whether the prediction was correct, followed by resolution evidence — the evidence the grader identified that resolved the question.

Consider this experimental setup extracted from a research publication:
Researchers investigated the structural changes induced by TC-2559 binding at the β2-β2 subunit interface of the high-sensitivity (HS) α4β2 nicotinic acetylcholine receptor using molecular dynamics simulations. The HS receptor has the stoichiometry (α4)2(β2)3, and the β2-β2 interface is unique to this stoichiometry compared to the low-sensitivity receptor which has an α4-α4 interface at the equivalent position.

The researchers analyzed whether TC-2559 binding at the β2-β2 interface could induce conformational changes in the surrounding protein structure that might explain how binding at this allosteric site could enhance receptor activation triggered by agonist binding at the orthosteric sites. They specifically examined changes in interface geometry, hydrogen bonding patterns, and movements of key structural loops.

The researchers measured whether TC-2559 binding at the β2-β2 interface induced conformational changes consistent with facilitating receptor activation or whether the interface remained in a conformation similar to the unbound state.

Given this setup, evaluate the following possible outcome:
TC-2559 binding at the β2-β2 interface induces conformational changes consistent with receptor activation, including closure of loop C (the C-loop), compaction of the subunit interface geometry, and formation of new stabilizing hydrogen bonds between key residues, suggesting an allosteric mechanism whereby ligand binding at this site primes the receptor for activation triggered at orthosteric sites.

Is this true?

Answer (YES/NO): NO